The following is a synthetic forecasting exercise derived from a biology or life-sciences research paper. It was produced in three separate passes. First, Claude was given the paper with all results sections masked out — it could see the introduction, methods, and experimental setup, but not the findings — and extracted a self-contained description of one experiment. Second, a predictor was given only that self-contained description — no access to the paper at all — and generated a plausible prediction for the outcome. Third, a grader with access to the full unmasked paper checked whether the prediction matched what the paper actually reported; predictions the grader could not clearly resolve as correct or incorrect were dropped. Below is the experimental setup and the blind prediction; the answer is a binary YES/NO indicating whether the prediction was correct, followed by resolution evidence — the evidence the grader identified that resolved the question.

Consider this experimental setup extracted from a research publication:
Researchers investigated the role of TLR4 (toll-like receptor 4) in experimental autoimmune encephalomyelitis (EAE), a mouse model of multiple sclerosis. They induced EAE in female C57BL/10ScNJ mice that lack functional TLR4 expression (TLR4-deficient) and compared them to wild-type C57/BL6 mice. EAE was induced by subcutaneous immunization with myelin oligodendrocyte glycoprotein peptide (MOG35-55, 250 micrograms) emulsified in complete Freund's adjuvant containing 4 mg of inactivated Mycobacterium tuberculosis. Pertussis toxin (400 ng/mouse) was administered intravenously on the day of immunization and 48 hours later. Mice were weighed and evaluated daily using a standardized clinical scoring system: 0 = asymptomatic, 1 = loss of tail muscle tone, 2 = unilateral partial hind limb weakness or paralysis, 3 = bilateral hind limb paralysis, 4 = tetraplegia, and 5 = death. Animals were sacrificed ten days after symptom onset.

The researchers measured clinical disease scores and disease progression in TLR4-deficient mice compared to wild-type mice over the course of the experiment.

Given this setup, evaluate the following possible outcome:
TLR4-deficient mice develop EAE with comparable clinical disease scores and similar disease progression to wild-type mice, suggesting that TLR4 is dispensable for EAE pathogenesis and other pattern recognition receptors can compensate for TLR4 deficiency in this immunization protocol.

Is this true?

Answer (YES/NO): YES